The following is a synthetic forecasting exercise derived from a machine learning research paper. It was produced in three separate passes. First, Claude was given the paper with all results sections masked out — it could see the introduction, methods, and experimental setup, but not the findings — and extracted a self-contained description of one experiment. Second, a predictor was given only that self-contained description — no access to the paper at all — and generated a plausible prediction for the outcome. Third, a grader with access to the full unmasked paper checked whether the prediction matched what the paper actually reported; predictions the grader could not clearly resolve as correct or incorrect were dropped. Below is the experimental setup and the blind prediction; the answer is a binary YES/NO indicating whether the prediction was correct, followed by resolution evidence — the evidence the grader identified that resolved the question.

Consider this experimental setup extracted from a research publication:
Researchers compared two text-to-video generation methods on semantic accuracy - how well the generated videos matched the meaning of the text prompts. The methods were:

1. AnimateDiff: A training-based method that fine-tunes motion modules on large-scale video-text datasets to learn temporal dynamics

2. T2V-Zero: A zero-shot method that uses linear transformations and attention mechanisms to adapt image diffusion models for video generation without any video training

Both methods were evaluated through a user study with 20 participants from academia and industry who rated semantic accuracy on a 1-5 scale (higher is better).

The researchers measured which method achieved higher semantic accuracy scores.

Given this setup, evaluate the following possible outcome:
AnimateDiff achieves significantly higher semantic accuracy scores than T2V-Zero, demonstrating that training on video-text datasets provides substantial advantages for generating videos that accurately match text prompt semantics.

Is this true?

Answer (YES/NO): NO